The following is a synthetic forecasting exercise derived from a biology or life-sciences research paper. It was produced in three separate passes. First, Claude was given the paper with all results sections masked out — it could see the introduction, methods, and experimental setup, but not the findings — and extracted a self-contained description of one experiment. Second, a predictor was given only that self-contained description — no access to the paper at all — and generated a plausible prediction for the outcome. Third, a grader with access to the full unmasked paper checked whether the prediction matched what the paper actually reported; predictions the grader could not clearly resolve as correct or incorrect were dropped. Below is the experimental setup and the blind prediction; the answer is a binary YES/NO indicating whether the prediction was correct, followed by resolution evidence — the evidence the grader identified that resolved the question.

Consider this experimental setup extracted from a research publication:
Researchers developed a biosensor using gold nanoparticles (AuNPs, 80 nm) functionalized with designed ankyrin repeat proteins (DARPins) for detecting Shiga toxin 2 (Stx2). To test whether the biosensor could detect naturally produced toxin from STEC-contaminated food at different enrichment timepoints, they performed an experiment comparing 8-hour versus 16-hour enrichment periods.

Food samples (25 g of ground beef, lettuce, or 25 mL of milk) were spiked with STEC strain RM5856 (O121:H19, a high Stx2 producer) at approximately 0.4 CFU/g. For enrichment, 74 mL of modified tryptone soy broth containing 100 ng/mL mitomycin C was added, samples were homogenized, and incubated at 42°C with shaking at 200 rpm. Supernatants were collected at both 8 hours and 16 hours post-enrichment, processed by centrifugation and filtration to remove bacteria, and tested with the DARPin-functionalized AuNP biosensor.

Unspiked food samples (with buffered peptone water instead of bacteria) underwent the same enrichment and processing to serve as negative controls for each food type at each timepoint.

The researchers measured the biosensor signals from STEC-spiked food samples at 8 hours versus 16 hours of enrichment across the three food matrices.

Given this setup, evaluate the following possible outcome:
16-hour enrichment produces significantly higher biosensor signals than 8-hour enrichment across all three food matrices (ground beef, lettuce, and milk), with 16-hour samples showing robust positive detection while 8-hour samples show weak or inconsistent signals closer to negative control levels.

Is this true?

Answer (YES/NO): NO